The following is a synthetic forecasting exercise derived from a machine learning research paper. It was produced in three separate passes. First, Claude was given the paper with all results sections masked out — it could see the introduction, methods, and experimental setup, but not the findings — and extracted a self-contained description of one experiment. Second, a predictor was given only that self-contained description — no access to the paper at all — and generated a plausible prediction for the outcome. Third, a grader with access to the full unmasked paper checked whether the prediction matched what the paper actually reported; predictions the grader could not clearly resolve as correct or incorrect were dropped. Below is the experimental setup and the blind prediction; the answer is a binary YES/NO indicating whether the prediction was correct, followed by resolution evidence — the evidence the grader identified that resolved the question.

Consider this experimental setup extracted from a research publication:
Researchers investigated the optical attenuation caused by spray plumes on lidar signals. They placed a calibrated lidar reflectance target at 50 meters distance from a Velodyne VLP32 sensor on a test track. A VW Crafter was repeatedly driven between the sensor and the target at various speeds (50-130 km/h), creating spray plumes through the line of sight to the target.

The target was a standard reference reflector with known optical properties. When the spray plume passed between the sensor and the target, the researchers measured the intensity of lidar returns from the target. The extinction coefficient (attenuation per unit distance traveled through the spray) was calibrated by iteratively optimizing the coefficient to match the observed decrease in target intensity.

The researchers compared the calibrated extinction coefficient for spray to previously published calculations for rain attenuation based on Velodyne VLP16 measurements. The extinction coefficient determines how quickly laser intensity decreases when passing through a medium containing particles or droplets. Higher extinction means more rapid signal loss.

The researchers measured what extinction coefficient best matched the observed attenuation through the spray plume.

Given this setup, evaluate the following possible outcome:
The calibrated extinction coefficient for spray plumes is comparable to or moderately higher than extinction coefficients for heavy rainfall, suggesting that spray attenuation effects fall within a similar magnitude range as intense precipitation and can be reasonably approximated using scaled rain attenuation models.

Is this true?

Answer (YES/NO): NO